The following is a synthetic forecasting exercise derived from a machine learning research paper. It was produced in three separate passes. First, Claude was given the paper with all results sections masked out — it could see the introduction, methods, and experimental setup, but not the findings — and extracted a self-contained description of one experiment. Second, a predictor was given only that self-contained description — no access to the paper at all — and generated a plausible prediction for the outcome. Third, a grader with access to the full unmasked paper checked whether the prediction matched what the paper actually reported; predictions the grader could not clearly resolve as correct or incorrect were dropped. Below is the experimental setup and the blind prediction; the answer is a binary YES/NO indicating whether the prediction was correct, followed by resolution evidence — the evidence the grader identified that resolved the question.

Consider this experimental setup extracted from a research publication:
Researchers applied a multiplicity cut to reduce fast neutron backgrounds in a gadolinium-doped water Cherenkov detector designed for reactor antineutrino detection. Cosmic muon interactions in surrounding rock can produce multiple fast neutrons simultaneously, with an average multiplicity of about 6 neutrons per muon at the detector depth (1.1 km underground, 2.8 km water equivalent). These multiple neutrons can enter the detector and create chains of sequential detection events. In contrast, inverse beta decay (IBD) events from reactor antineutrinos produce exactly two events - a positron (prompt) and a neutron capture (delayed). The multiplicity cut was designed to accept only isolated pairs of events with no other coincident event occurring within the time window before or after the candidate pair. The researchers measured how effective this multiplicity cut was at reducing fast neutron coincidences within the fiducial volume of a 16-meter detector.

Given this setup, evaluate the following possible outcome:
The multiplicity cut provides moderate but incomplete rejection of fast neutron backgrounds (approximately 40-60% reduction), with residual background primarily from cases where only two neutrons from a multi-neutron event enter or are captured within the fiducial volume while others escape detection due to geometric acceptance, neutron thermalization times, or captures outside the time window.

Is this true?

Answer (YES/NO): NO